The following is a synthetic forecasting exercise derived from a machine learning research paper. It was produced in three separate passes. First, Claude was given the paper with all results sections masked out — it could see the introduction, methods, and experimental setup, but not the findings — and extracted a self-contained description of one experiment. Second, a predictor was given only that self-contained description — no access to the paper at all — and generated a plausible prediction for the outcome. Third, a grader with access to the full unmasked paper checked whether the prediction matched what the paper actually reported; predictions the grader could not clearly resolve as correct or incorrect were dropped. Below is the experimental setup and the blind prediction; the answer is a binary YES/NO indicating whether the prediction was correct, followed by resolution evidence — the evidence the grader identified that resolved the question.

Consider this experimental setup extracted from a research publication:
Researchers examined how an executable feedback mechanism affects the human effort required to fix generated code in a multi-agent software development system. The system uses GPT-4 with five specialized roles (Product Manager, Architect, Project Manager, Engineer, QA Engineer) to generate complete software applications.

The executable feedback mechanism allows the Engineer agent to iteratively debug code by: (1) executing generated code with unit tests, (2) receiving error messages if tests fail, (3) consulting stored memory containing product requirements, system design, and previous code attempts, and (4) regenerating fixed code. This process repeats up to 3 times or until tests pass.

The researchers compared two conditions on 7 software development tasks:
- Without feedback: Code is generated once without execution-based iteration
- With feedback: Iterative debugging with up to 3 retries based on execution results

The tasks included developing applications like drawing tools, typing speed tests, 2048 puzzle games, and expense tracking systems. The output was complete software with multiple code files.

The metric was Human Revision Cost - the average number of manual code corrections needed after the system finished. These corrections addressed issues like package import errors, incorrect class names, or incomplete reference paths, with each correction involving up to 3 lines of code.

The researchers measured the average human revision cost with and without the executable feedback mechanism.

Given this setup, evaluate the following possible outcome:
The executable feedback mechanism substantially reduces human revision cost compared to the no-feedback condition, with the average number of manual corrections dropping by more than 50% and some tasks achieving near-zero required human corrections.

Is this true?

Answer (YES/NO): YES